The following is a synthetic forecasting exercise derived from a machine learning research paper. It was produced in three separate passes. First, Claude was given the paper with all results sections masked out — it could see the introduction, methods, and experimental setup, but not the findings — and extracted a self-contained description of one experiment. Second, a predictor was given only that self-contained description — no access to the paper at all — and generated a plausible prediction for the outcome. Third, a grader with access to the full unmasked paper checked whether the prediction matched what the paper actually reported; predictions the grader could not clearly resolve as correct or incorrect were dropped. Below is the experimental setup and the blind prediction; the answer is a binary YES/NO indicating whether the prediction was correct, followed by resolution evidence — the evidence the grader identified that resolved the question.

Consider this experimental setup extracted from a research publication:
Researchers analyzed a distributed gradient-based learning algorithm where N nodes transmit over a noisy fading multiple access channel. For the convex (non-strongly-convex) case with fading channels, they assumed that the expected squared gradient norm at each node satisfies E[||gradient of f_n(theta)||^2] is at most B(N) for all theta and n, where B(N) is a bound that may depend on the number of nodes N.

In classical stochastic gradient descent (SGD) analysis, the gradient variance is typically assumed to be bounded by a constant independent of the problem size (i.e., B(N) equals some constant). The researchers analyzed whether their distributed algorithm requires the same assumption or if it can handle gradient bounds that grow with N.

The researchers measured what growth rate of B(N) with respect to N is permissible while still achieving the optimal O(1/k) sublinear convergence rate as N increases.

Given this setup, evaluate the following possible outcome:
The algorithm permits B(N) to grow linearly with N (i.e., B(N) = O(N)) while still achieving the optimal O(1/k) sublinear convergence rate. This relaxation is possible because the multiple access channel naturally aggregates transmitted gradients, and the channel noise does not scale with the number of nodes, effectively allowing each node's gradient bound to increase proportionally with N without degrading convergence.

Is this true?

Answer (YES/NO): NO